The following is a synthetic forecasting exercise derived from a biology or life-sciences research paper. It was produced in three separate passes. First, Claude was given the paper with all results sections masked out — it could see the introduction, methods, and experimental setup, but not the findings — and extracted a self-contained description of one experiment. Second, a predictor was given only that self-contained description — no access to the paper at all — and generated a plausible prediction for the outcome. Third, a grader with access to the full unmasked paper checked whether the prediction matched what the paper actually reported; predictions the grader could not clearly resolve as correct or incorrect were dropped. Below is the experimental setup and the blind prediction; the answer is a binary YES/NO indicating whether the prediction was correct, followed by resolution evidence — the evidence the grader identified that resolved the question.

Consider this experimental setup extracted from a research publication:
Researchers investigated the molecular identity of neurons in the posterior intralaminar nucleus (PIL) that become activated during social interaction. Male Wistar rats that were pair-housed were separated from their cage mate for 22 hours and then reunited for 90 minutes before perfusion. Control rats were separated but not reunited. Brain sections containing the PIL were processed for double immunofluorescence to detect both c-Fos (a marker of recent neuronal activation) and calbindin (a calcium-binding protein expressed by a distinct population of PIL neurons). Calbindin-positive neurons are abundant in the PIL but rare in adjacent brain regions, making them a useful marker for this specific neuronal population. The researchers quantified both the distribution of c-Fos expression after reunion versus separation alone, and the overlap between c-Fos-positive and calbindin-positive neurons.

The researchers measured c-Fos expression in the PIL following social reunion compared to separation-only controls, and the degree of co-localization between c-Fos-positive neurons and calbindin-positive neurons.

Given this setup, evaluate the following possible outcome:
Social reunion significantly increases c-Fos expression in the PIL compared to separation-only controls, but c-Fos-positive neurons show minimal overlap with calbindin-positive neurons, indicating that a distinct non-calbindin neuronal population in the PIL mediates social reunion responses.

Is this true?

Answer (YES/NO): NO